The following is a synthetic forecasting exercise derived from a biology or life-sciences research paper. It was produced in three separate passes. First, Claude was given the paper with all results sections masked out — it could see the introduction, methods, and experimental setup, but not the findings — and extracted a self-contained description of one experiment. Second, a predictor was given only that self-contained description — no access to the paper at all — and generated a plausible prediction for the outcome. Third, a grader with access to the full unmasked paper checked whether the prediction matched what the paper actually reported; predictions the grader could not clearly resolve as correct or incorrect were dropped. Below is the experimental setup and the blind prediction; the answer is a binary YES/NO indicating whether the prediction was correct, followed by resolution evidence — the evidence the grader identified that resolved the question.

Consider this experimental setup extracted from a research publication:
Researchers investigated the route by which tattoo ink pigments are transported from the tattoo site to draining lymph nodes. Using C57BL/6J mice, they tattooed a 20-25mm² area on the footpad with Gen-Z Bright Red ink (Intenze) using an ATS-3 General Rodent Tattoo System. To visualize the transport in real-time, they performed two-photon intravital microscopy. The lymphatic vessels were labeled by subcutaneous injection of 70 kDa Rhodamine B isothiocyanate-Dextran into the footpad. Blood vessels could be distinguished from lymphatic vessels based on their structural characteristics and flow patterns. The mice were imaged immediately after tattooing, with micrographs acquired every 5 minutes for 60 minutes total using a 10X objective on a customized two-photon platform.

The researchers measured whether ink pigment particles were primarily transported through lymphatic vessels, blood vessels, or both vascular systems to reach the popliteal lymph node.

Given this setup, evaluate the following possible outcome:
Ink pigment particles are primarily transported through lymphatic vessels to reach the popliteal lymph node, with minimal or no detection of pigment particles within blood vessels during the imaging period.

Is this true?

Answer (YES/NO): YES